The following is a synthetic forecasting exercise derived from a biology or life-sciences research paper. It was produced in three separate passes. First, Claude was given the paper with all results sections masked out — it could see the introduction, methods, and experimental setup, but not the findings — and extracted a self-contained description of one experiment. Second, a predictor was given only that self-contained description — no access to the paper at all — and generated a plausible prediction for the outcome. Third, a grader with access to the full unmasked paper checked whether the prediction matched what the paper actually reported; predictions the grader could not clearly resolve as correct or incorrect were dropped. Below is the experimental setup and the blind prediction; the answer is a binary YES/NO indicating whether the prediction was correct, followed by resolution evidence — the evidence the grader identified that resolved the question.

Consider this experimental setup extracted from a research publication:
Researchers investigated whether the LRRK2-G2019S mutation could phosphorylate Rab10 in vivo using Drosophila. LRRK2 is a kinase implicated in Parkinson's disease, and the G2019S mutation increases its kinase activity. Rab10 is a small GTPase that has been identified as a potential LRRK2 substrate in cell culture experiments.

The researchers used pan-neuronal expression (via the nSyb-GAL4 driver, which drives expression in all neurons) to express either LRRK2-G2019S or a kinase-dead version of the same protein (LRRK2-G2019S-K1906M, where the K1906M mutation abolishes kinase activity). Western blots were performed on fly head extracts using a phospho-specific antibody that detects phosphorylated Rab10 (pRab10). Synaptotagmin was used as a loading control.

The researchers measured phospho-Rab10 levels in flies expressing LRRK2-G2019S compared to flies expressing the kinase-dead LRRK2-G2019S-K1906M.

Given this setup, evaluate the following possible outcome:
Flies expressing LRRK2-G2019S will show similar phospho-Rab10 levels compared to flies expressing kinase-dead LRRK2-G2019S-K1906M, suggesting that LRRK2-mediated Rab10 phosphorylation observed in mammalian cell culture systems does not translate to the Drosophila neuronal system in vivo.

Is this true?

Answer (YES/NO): NO